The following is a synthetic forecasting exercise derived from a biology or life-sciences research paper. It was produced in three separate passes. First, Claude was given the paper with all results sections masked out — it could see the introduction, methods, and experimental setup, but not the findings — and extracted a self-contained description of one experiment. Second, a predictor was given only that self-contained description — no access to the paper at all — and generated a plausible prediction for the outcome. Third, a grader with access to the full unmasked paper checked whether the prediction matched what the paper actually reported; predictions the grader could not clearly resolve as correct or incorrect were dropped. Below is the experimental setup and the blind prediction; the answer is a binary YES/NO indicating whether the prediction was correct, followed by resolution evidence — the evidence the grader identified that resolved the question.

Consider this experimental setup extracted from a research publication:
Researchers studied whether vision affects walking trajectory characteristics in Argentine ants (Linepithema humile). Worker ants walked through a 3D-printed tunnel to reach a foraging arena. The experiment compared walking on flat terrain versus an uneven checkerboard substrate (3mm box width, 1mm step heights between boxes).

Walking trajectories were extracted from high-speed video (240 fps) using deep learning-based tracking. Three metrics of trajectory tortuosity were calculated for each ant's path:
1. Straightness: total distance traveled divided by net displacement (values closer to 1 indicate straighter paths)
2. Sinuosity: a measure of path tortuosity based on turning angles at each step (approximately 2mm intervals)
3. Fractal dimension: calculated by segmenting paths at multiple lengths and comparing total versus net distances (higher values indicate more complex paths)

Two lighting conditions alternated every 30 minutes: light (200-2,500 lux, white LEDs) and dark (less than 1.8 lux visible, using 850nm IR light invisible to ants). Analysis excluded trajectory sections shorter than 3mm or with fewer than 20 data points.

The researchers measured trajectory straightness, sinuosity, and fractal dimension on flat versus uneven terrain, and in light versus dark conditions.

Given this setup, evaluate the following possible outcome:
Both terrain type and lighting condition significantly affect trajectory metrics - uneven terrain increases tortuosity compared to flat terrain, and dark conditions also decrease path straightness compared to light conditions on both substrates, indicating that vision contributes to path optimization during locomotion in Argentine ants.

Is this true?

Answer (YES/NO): NO